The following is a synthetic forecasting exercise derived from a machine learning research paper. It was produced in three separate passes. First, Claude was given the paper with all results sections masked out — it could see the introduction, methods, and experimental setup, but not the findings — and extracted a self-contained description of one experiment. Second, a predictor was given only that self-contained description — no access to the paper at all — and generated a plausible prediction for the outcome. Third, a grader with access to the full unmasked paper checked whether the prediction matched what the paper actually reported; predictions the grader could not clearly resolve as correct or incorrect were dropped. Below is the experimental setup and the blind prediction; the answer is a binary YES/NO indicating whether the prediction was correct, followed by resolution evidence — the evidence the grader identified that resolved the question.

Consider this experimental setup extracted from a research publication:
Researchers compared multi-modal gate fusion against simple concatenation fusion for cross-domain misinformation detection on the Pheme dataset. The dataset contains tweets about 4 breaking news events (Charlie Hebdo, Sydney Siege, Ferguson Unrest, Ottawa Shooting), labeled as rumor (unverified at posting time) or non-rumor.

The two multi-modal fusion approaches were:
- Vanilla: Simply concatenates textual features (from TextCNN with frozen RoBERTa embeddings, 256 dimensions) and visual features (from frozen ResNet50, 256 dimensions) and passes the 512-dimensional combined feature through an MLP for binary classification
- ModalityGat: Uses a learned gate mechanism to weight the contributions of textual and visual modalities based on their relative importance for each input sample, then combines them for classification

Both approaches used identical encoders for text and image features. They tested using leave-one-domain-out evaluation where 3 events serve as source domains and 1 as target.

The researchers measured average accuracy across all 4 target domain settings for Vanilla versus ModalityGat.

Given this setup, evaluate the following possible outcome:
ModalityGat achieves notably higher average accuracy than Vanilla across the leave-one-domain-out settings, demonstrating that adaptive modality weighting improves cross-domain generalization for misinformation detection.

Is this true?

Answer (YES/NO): NO